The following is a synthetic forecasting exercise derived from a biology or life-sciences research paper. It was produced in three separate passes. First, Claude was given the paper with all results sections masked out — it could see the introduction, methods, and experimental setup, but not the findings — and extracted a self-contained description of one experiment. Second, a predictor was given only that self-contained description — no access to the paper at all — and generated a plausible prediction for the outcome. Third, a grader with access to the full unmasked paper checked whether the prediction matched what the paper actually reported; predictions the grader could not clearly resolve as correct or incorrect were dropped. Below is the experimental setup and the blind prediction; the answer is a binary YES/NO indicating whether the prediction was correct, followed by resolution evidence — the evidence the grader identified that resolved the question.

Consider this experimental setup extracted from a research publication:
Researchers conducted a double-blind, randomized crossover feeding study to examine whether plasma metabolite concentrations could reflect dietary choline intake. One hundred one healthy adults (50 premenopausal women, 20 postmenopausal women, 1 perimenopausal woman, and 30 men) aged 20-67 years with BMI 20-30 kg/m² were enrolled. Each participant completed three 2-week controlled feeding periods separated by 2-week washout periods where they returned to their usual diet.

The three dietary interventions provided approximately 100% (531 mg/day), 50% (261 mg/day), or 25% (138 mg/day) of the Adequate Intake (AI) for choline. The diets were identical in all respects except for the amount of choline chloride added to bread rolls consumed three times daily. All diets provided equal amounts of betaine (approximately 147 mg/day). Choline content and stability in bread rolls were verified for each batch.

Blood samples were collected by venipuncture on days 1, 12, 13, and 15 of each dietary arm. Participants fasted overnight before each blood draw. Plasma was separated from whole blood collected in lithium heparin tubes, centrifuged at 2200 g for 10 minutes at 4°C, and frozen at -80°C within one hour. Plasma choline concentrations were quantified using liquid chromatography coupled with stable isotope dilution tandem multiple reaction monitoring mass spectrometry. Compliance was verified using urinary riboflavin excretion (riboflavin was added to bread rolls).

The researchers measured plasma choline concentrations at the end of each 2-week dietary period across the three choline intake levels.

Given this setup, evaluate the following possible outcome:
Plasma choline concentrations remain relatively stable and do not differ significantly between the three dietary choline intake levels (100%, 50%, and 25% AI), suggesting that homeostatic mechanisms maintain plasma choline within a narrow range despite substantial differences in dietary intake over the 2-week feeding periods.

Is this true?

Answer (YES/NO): NO